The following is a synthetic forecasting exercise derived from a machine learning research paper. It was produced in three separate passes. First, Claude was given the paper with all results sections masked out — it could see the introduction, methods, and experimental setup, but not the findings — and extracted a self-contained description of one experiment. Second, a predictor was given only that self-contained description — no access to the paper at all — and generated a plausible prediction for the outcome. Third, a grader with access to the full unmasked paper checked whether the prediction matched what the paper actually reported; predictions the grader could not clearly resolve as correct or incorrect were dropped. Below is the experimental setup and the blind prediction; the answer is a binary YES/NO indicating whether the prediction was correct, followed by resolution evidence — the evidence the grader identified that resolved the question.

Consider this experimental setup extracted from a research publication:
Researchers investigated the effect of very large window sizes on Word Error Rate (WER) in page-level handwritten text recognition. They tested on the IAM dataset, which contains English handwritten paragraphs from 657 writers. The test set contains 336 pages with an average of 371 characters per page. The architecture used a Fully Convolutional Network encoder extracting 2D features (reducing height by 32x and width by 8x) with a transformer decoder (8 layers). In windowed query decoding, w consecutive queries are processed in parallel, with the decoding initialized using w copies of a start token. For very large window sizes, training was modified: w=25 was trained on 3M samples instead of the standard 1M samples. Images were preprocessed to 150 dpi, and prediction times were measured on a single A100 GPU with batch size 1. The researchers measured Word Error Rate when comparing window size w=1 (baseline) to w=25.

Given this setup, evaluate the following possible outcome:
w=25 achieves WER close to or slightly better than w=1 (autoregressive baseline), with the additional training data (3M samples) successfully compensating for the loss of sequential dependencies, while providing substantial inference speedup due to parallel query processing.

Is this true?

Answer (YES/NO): NO